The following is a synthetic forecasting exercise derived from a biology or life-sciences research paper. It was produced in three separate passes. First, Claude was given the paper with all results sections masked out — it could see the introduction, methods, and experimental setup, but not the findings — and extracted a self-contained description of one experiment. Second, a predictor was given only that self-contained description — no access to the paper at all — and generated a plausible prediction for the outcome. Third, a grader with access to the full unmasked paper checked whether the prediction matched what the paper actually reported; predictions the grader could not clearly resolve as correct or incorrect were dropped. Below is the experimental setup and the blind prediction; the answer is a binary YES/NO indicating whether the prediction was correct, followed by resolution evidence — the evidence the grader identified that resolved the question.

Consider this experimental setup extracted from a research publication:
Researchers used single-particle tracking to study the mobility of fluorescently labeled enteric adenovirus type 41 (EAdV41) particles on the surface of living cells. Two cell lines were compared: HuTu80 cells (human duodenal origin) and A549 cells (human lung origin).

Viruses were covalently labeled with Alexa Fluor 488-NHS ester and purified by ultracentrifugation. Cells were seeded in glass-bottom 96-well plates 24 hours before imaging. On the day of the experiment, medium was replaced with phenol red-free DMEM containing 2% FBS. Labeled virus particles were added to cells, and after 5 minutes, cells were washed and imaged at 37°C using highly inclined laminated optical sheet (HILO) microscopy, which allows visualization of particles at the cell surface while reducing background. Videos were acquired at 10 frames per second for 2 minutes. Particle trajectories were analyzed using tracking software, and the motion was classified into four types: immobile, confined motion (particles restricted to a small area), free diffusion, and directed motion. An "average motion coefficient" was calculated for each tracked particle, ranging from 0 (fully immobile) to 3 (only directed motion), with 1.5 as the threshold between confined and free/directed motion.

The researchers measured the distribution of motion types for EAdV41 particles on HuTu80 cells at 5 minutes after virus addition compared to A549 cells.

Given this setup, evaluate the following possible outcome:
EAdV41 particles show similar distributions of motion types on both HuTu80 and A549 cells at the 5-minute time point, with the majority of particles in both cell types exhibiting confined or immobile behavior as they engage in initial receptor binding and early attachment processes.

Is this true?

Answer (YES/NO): NO